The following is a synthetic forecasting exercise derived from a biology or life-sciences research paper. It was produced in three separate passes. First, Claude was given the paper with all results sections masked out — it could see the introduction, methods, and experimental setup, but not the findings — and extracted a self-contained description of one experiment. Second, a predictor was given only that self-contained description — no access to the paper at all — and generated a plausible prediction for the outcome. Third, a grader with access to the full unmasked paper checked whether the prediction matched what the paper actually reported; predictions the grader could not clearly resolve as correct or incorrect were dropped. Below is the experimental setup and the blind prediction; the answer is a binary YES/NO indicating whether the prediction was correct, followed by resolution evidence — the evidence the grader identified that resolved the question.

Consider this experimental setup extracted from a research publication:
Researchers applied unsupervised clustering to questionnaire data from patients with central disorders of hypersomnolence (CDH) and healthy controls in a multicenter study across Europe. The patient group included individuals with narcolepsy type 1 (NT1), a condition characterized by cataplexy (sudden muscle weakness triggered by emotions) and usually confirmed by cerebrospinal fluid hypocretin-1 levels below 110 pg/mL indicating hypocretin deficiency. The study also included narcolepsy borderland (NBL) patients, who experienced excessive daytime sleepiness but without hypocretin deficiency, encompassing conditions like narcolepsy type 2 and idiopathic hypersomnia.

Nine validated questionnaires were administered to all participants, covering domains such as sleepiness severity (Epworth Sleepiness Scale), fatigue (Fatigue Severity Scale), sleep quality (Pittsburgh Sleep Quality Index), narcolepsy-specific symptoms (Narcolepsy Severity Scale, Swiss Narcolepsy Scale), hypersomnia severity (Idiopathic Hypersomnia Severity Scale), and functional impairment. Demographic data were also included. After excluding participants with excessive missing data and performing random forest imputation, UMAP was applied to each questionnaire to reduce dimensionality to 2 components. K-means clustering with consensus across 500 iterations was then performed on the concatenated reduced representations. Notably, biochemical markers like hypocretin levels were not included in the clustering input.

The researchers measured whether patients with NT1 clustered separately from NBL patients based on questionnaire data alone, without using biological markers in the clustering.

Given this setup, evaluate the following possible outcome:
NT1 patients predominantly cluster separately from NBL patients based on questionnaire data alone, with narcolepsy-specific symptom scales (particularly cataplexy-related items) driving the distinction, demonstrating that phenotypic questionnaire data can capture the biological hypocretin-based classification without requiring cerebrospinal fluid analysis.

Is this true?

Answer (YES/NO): YES